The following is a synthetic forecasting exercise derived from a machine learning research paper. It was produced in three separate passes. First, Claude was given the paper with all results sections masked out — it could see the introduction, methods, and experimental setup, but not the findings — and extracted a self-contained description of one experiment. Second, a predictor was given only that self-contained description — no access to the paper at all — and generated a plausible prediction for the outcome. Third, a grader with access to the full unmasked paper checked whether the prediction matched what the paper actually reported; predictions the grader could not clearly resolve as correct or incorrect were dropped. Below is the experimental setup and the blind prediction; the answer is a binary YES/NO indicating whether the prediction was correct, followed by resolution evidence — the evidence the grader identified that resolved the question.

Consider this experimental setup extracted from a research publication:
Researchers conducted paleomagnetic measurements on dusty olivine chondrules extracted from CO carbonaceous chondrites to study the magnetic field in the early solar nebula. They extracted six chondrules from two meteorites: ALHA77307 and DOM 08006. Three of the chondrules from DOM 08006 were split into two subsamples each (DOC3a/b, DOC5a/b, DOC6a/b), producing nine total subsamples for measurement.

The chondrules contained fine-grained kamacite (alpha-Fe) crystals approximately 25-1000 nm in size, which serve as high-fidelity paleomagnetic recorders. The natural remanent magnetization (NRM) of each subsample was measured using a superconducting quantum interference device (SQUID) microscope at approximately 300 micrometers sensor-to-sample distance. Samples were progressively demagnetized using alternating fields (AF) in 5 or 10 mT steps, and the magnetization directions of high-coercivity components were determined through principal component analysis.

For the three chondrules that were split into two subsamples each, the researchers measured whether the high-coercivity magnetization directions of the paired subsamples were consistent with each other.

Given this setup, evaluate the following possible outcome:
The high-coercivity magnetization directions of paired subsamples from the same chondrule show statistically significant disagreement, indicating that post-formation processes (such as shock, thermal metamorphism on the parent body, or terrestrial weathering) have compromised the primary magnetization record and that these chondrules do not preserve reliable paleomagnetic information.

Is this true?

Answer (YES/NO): NO